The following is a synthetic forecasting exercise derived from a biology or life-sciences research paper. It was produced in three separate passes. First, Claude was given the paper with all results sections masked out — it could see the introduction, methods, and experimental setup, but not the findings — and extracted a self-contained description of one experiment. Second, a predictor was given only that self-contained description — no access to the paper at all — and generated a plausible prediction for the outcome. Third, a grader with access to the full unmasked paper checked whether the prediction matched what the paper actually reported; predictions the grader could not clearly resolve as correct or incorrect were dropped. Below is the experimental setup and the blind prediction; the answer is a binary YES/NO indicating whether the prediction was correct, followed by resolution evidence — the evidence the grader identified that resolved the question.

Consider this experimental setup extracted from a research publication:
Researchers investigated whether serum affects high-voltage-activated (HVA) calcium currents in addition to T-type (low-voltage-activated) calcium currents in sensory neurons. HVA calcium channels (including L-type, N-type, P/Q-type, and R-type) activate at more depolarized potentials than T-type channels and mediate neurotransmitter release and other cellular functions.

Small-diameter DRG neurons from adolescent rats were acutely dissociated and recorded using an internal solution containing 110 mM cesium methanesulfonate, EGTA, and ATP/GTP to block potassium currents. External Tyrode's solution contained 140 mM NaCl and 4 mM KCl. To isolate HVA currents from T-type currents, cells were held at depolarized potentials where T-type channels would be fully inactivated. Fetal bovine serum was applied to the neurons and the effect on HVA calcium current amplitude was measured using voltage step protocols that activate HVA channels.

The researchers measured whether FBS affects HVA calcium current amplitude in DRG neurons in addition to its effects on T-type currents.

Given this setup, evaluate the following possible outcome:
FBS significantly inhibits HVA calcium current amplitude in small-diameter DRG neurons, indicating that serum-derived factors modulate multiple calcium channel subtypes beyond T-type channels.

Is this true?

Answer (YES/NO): NO